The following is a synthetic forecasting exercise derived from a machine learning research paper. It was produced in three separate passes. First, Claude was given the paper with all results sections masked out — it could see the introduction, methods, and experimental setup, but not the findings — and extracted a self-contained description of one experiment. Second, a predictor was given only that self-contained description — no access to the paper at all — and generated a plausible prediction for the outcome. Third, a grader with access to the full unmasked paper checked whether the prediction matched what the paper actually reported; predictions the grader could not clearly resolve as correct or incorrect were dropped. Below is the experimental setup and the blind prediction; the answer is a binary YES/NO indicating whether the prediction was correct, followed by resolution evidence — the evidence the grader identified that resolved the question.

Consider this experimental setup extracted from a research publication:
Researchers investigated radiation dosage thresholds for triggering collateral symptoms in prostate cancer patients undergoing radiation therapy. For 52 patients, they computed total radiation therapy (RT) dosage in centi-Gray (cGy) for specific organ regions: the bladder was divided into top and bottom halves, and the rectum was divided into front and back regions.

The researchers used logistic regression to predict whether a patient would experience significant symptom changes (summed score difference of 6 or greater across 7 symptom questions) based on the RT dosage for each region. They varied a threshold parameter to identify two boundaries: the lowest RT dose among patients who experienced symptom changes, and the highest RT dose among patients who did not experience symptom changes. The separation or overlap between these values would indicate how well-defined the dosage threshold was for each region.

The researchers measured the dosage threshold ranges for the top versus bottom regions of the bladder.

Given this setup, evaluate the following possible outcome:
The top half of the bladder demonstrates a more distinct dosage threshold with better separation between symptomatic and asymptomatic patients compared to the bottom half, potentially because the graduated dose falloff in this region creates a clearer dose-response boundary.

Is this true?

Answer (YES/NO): NO